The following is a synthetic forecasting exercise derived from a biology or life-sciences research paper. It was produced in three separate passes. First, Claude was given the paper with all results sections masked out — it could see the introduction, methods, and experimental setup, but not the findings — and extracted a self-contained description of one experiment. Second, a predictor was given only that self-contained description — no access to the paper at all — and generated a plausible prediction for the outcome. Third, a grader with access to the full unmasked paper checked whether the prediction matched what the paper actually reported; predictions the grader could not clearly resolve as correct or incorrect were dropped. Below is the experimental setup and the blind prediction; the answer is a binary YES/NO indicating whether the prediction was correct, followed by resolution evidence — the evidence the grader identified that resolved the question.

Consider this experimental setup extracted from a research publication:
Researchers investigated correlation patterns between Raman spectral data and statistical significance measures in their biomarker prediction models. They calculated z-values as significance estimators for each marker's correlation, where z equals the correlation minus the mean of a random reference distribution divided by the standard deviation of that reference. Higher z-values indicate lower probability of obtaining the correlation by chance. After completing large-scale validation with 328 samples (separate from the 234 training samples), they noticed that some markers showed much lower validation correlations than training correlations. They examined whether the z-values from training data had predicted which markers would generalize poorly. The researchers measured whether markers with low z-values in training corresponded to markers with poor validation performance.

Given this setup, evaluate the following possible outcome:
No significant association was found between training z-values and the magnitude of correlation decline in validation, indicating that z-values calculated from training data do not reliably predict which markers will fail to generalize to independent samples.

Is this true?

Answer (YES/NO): NO